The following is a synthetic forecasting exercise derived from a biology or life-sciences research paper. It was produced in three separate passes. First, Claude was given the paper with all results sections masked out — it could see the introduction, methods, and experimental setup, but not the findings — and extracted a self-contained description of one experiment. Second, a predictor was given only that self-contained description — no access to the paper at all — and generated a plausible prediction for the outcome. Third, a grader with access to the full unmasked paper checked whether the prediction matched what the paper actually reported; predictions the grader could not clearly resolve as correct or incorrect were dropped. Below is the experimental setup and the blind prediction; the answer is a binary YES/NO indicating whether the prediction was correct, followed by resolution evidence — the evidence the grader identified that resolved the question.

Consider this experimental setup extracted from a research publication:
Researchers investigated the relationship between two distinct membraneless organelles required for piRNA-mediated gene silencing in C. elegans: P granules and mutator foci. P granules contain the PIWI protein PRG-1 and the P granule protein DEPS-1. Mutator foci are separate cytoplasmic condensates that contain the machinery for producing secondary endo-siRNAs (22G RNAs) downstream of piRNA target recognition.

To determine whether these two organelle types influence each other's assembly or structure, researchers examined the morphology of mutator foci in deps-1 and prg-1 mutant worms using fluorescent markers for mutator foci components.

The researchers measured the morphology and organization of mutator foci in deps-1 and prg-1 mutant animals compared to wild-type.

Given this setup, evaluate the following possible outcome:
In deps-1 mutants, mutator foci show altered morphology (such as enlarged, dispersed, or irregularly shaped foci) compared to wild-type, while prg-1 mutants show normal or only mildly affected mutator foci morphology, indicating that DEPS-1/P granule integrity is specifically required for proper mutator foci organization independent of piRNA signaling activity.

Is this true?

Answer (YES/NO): NO